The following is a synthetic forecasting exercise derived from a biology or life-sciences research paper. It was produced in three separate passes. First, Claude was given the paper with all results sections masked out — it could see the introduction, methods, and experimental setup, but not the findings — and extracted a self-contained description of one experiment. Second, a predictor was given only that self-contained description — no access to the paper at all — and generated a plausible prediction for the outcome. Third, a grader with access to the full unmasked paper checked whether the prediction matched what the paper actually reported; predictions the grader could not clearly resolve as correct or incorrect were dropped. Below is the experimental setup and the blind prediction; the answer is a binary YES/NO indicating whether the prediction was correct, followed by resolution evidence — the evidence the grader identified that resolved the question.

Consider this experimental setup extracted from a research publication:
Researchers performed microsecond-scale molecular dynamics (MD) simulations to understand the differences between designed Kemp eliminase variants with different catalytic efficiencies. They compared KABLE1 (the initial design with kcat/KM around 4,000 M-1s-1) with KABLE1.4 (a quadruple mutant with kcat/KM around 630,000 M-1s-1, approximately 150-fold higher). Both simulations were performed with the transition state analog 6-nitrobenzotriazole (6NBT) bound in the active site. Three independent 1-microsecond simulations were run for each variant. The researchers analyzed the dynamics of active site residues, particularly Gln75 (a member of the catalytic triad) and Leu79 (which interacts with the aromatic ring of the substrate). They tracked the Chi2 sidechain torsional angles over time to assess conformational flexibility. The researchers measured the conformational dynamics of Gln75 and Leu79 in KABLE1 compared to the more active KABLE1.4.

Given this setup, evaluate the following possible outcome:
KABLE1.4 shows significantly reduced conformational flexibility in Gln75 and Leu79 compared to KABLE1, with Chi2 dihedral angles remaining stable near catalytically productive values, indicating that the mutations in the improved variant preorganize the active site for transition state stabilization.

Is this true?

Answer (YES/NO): YES